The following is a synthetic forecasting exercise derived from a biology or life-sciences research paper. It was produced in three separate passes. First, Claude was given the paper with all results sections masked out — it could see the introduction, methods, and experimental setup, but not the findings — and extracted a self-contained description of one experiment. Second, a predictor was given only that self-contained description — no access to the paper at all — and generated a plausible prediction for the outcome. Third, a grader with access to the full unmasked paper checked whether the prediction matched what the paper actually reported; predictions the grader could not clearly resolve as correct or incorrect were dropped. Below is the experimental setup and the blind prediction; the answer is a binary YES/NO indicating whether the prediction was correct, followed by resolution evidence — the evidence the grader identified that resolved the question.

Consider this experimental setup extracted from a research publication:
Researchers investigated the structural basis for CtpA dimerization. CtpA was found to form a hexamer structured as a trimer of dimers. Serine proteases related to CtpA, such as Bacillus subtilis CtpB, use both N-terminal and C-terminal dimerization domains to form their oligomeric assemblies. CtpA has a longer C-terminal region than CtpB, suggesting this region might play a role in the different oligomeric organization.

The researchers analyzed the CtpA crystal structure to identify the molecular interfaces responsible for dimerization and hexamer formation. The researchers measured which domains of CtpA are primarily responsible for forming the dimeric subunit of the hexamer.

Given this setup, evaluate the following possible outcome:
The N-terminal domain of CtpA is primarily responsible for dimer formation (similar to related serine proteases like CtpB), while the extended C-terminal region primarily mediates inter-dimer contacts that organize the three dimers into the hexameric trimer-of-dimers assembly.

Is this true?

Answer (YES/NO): YES